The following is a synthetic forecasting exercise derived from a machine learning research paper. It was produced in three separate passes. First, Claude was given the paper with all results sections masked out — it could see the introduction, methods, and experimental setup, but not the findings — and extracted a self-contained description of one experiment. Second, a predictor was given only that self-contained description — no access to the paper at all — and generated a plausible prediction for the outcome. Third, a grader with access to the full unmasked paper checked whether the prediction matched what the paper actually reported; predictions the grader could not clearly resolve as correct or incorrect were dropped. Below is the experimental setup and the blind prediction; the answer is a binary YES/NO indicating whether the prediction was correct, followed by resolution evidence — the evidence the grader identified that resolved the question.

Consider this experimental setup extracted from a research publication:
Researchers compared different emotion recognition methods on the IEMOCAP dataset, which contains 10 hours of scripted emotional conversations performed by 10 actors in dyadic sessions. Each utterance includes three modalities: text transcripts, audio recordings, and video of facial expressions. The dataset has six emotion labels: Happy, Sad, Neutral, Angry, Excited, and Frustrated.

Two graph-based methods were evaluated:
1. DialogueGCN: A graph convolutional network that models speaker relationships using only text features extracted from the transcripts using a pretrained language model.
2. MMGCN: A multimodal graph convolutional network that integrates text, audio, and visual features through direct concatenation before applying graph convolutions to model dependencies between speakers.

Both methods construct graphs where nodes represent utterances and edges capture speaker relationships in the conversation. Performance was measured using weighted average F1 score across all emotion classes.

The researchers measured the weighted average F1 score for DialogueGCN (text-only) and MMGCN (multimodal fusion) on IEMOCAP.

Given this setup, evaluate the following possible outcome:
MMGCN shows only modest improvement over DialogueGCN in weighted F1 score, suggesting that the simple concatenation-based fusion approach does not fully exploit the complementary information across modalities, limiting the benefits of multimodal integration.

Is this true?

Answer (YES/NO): YES